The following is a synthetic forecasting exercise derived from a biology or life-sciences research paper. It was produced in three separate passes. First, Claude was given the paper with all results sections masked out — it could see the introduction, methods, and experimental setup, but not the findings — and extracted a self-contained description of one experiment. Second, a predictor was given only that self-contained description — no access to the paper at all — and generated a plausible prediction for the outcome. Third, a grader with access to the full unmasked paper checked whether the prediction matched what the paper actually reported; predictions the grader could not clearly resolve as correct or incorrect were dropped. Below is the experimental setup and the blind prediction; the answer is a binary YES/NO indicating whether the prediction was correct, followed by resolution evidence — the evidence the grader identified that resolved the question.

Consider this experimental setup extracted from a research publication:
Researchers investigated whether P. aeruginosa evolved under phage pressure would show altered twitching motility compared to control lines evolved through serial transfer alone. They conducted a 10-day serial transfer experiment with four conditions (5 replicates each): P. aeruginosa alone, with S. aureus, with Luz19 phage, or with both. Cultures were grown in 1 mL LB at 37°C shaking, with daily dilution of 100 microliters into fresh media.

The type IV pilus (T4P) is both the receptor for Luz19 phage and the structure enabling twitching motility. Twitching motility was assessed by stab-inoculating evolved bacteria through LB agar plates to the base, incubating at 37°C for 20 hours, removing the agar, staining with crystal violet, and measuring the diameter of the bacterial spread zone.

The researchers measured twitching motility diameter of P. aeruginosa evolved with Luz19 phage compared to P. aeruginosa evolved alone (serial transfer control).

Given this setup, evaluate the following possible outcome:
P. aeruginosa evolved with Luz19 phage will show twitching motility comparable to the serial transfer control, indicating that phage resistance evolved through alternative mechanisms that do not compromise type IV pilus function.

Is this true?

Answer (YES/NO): NO